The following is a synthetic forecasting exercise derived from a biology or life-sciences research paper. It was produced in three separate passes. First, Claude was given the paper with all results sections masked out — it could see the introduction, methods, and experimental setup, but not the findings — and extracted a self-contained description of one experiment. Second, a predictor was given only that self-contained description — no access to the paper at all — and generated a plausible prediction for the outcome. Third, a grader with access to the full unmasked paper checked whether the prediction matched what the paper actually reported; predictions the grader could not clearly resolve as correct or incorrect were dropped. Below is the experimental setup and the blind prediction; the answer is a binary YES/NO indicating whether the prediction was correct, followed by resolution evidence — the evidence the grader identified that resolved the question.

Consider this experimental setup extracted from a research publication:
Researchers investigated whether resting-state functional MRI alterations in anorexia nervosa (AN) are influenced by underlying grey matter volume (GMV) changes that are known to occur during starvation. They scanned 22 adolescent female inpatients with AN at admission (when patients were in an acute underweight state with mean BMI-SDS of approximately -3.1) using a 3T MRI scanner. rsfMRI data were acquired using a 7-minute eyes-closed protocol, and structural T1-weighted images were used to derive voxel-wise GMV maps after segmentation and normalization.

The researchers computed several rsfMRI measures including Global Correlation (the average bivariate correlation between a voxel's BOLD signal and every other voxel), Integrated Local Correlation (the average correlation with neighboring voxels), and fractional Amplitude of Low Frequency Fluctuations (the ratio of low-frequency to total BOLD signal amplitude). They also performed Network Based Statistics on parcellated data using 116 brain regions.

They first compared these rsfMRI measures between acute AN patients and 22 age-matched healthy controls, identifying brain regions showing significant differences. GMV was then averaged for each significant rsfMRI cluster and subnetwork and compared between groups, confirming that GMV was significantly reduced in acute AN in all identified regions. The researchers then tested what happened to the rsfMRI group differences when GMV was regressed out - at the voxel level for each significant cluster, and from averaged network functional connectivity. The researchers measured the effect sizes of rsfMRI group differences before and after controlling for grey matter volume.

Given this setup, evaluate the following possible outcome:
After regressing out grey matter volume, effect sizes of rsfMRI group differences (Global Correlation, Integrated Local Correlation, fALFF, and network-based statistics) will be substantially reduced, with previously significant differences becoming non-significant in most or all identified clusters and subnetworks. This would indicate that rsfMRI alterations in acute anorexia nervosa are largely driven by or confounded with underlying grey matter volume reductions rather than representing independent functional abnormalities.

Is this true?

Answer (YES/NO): NO